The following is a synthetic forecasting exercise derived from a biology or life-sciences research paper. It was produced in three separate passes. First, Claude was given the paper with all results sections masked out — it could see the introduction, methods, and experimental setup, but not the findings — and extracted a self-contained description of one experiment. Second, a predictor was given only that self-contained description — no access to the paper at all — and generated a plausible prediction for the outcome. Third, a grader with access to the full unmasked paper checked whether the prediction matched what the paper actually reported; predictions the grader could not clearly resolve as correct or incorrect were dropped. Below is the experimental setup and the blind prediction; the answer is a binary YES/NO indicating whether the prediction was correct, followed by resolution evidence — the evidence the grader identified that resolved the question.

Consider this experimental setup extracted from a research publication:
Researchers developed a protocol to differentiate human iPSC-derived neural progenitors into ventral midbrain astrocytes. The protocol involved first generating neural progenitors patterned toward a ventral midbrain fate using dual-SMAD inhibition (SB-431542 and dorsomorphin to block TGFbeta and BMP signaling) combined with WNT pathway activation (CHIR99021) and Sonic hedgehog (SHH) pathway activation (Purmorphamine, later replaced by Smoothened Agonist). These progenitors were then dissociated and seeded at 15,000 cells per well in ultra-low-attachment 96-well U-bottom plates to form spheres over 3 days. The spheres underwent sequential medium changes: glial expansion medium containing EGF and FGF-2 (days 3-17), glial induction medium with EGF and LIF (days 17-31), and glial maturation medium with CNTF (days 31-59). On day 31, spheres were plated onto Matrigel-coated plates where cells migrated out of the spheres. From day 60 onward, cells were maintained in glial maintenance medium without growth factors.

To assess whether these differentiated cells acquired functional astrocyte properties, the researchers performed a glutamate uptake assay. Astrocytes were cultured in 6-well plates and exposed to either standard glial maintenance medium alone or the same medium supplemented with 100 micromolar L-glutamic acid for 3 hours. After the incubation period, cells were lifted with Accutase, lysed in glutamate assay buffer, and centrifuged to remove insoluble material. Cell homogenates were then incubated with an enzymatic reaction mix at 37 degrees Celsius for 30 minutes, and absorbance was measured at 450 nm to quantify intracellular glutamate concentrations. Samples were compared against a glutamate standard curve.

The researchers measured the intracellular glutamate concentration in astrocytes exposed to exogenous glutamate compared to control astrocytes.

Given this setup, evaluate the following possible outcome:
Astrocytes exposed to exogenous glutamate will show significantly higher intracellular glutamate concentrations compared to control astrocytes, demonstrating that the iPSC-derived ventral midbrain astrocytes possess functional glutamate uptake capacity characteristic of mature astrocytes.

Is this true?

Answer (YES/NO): NO